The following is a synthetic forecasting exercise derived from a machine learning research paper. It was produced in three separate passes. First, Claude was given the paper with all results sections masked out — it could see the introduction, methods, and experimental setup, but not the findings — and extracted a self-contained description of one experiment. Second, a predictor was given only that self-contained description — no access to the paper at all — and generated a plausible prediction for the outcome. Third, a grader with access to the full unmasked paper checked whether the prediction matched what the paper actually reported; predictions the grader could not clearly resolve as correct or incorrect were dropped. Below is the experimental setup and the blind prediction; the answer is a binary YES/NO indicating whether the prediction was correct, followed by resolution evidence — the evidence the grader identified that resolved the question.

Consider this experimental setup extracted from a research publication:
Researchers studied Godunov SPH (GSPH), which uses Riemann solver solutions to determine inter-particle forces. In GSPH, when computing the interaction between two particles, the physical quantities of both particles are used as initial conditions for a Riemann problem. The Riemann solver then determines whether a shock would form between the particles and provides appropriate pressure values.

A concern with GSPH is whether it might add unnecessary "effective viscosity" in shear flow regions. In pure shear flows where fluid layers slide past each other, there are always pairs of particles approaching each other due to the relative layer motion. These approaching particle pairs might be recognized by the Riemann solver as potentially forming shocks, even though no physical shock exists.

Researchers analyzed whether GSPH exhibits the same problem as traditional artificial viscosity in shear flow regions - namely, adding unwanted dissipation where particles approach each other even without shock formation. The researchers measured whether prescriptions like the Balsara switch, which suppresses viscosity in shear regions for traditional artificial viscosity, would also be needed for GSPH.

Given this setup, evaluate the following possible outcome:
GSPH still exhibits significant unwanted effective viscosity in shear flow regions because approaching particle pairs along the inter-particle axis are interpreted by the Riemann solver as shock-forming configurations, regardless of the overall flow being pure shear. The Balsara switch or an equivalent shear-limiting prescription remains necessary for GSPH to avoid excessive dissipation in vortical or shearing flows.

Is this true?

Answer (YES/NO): YES